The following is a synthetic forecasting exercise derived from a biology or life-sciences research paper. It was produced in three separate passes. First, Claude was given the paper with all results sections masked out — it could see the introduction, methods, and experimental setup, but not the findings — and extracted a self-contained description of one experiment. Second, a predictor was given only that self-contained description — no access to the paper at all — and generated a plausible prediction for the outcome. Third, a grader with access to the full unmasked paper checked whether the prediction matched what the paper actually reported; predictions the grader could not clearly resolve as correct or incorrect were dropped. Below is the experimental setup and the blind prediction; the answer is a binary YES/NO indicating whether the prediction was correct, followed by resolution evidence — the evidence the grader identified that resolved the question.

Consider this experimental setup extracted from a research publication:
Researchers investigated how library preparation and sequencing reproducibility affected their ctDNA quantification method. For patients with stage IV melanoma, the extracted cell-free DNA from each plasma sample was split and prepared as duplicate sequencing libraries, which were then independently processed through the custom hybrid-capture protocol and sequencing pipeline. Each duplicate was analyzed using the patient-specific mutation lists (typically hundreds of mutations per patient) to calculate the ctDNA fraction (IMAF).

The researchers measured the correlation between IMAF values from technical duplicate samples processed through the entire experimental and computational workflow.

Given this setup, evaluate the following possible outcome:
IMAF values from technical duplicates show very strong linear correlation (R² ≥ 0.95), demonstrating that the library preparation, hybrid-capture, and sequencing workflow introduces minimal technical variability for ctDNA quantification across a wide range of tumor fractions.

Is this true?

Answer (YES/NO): NO